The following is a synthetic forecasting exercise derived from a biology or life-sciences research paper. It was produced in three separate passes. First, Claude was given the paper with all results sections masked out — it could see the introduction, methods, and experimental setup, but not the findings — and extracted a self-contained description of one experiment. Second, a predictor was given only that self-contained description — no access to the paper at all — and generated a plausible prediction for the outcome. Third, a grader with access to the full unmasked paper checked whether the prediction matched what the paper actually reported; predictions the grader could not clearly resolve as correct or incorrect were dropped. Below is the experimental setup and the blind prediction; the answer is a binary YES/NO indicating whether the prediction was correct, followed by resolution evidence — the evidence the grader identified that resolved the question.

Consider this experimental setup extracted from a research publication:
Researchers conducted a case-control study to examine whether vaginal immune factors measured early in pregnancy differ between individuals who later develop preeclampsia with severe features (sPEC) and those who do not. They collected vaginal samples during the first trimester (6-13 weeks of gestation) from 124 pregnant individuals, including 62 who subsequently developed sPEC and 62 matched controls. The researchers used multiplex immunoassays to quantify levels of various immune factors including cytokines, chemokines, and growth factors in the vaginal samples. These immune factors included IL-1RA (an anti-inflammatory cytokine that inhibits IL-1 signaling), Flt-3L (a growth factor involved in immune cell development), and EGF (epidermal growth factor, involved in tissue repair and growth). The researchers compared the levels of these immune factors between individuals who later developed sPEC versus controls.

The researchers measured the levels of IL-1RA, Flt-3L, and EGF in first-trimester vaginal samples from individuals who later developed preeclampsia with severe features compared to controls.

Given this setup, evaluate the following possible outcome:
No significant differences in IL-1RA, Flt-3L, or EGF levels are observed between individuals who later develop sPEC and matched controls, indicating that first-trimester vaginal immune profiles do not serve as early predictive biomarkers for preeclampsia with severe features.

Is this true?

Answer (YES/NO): NO